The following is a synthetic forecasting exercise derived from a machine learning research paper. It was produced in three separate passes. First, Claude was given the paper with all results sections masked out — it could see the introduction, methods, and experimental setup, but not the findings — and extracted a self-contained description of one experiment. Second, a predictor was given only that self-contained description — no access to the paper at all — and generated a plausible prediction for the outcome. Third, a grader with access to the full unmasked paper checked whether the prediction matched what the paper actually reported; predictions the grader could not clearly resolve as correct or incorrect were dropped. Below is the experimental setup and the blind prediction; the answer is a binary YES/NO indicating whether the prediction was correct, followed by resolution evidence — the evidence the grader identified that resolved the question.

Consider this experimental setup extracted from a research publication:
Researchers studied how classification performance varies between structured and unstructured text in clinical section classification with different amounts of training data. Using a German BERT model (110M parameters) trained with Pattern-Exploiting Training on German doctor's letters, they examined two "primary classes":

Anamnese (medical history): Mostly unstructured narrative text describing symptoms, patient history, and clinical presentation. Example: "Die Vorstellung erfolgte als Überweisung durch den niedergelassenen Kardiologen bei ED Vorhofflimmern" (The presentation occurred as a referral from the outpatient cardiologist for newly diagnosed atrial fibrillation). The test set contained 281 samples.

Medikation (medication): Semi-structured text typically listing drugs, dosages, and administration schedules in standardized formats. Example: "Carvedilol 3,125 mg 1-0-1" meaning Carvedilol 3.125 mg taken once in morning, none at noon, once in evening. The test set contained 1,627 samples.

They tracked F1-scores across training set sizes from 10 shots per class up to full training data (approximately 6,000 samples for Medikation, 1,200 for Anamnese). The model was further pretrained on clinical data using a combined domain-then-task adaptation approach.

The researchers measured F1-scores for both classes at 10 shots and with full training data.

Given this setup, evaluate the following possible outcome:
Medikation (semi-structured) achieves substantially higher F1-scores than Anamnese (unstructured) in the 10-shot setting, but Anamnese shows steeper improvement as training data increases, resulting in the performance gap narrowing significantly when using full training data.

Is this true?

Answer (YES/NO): YES